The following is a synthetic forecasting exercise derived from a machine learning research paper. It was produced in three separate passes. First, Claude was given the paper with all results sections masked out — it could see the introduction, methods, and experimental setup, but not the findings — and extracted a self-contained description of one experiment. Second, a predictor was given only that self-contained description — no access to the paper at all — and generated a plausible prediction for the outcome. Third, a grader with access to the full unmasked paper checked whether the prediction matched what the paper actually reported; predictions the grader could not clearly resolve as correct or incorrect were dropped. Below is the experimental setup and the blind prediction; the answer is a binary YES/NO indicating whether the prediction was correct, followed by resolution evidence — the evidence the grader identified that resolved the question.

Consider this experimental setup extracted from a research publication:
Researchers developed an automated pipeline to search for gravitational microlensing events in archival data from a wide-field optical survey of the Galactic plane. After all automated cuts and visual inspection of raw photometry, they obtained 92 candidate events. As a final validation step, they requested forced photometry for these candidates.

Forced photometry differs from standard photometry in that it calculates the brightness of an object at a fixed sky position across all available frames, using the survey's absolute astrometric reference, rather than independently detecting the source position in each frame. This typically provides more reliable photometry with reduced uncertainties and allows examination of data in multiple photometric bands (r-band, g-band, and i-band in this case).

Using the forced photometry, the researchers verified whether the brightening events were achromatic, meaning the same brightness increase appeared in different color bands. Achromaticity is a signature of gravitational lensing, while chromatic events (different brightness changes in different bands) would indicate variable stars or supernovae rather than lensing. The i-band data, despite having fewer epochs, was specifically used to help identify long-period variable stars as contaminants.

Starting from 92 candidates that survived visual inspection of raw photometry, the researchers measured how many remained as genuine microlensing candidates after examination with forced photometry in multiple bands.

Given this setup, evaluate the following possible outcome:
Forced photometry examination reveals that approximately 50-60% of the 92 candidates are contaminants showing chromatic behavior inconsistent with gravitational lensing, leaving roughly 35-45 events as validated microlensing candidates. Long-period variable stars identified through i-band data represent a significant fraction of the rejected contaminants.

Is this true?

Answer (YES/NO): NO